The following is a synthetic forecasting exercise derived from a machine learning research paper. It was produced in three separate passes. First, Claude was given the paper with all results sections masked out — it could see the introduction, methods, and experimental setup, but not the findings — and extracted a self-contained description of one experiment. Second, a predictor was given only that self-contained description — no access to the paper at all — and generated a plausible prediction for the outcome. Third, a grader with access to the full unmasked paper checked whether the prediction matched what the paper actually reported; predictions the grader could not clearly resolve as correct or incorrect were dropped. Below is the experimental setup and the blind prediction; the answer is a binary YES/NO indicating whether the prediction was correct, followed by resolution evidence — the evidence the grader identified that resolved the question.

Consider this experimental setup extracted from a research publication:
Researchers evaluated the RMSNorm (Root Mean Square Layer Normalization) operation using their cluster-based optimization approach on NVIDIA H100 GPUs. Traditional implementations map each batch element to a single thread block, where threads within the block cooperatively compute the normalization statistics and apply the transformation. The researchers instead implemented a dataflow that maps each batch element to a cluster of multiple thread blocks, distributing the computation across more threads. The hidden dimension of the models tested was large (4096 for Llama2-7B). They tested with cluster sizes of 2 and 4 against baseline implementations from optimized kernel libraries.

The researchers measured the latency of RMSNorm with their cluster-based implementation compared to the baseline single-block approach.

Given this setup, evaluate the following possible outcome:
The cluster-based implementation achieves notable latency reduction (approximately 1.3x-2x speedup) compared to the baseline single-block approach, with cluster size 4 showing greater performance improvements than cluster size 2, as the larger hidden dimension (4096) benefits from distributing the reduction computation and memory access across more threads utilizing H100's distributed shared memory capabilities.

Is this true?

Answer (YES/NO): NO